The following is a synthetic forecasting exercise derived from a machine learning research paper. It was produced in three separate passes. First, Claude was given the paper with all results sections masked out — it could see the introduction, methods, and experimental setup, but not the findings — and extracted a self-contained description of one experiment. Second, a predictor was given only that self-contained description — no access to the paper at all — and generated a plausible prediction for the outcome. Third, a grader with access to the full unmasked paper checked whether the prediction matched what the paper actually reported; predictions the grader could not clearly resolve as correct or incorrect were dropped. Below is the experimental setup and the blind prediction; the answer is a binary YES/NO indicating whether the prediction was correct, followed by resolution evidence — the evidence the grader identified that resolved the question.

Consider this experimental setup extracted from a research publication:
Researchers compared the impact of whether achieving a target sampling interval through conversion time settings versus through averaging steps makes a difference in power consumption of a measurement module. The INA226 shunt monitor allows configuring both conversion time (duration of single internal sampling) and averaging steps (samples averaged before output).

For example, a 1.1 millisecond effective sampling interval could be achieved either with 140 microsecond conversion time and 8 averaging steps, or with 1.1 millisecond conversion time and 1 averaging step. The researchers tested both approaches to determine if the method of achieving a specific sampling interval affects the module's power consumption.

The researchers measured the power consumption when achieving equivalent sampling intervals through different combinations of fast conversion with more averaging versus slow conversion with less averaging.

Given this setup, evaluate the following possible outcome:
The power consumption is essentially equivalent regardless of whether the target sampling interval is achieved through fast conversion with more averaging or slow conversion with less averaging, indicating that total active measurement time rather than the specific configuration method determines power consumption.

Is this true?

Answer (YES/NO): YES